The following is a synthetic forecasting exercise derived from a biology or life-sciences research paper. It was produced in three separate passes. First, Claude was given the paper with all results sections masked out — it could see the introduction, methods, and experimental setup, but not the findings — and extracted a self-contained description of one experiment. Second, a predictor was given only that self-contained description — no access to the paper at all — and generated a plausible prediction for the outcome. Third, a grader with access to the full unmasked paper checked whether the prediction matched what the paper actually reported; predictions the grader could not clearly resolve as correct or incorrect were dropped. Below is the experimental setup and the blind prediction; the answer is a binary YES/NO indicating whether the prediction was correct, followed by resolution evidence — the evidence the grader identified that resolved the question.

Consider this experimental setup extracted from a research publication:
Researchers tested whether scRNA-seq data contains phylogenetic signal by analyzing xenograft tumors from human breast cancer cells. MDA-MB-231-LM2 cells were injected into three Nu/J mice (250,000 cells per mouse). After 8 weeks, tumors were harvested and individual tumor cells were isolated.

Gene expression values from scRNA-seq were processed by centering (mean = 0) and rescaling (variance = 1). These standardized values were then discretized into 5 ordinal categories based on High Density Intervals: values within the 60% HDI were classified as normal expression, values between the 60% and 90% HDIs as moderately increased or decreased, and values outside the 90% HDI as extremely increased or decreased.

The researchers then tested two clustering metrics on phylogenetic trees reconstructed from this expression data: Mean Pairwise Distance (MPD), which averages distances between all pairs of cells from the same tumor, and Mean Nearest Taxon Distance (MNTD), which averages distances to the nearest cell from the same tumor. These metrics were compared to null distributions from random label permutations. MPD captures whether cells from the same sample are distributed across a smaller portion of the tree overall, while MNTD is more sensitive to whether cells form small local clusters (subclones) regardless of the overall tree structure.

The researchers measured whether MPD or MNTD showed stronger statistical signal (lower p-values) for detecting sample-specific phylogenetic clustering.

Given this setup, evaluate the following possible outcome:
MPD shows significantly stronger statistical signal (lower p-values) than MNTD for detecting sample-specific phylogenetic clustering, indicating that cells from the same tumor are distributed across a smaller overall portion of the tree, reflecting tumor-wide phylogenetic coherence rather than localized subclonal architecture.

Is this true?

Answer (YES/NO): YES